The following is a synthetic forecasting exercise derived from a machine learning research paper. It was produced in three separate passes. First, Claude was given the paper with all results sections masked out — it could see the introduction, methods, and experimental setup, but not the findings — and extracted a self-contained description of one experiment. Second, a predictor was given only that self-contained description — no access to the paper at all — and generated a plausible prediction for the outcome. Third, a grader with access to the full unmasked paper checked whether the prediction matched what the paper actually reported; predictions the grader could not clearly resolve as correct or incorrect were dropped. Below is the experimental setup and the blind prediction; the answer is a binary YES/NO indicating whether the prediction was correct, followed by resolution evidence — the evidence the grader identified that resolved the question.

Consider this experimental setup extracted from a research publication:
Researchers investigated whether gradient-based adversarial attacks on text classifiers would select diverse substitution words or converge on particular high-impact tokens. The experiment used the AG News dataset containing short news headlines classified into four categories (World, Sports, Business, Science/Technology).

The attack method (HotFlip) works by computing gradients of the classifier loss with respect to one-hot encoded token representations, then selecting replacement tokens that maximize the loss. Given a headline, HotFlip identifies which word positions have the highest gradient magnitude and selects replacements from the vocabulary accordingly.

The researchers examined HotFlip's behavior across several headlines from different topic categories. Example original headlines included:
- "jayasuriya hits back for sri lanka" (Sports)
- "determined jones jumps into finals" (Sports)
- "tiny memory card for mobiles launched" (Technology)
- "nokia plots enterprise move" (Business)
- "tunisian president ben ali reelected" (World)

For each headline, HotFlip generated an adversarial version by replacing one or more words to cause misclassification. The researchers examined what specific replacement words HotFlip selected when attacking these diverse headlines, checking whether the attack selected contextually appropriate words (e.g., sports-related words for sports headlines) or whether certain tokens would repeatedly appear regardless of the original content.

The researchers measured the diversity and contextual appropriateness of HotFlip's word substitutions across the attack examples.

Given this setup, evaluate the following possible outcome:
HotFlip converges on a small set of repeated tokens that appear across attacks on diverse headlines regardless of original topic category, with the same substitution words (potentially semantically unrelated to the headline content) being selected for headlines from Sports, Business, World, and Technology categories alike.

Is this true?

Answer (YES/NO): YES